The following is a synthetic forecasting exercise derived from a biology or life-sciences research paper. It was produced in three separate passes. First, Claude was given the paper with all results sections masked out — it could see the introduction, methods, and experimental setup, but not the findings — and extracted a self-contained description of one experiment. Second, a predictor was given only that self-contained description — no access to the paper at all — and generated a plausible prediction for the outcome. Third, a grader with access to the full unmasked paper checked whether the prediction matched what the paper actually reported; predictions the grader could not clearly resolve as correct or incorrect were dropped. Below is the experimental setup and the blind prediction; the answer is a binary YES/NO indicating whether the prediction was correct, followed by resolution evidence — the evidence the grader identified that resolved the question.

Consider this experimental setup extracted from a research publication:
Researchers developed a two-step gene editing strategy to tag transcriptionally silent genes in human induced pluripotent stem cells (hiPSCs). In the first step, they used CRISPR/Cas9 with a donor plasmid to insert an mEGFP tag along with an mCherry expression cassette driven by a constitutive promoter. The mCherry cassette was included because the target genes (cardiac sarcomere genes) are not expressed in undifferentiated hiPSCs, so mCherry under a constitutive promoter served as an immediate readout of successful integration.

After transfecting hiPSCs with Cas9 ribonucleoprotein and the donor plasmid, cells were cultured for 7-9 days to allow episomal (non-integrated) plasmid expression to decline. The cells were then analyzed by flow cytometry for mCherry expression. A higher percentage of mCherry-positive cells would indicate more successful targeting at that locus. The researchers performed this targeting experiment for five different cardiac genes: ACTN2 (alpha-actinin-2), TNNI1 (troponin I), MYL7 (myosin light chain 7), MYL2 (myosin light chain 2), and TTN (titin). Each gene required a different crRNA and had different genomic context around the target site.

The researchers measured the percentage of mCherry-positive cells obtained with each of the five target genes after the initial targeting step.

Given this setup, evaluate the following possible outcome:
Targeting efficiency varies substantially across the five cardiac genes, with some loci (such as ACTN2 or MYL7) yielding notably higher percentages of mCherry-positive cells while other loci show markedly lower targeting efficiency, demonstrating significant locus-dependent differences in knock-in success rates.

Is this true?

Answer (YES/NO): NO